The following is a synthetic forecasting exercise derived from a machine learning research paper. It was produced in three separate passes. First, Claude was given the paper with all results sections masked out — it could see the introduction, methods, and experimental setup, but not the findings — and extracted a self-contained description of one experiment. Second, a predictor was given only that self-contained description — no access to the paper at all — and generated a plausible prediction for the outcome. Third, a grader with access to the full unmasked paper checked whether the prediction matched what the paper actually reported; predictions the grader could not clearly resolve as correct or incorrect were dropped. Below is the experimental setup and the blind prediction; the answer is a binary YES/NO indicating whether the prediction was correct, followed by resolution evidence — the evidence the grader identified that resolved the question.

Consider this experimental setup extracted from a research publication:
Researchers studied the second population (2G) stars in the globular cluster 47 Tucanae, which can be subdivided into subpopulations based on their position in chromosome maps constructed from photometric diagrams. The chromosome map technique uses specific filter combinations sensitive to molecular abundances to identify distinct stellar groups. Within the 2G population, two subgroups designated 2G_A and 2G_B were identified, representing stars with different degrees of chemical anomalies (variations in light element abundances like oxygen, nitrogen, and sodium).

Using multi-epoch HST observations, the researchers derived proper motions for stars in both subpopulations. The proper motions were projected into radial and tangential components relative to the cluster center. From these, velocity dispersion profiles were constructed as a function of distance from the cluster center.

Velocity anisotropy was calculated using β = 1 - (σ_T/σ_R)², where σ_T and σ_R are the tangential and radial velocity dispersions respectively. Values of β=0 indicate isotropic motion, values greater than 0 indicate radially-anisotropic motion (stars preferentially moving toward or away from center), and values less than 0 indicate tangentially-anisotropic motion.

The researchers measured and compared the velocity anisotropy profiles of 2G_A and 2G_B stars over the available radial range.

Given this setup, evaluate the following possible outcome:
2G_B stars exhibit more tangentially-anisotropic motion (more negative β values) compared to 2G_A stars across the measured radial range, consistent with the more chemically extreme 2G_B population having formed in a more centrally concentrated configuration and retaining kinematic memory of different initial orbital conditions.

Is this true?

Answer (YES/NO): NO